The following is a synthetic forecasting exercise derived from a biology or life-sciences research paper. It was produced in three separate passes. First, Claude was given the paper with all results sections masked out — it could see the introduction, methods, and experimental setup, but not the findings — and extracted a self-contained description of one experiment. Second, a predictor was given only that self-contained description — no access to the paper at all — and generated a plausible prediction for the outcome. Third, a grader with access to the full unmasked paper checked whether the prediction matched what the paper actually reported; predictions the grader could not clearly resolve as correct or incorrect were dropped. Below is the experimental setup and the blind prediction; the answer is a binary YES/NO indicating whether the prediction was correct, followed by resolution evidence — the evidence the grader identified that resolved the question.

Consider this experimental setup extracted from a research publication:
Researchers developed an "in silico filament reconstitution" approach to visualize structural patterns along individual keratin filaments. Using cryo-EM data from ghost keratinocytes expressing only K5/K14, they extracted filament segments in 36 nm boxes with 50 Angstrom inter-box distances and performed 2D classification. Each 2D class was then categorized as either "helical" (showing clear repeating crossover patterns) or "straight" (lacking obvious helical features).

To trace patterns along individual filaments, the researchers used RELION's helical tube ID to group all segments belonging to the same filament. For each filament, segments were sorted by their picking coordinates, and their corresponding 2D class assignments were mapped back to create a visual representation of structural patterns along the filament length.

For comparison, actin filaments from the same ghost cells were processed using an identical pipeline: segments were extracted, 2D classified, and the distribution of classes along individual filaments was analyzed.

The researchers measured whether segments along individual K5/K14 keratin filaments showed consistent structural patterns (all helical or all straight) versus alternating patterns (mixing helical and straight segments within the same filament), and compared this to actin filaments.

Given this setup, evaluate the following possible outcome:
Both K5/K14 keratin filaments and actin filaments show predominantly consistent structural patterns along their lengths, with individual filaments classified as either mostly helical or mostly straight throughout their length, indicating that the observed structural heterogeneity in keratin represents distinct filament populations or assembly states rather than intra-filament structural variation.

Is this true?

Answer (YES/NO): NO